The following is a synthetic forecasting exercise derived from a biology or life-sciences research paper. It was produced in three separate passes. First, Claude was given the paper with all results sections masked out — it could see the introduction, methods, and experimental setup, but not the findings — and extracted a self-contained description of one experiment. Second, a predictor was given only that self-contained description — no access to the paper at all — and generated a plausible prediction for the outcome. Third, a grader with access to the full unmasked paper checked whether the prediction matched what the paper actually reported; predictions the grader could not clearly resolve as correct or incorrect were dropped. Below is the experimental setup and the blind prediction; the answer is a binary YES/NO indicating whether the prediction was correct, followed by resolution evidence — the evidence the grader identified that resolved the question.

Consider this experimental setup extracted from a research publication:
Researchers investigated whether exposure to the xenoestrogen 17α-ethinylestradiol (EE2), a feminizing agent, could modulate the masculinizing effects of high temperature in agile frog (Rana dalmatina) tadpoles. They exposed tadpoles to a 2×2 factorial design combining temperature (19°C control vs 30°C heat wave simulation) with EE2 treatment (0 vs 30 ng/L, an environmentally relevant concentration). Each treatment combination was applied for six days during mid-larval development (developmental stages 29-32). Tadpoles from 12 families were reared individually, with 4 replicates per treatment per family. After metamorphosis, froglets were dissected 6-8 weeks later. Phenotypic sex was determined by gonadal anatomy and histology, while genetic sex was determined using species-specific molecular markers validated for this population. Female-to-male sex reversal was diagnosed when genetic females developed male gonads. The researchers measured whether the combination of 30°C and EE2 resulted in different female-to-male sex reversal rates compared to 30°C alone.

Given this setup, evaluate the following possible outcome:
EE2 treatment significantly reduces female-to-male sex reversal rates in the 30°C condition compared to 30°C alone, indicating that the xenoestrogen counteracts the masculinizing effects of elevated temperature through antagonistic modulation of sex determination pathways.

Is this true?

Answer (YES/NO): NO